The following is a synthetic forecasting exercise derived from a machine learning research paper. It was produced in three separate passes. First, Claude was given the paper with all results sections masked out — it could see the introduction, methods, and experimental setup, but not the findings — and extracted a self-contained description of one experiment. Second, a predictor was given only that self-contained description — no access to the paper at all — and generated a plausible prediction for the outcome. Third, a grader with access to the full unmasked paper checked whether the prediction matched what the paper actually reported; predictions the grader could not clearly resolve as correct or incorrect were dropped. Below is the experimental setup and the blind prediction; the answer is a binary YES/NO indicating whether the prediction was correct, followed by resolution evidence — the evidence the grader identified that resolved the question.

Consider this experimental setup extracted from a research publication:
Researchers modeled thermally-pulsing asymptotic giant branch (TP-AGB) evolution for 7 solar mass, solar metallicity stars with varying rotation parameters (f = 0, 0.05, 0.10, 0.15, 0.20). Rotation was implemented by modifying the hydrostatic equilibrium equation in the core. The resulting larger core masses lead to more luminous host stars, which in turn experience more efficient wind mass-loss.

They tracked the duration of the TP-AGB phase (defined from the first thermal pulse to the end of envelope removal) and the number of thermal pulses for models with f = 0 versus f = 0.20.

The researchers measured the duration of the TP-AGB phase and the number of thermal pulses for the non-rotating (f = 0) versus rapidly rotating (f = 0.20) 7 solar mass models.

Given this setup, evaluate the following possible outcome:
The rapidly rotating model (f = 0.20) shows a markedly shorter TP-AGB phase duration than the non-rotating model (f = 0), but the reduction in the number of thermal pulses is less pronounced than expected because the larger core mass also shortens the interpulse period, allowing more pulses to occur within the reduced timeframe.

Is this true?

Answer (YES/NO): NO